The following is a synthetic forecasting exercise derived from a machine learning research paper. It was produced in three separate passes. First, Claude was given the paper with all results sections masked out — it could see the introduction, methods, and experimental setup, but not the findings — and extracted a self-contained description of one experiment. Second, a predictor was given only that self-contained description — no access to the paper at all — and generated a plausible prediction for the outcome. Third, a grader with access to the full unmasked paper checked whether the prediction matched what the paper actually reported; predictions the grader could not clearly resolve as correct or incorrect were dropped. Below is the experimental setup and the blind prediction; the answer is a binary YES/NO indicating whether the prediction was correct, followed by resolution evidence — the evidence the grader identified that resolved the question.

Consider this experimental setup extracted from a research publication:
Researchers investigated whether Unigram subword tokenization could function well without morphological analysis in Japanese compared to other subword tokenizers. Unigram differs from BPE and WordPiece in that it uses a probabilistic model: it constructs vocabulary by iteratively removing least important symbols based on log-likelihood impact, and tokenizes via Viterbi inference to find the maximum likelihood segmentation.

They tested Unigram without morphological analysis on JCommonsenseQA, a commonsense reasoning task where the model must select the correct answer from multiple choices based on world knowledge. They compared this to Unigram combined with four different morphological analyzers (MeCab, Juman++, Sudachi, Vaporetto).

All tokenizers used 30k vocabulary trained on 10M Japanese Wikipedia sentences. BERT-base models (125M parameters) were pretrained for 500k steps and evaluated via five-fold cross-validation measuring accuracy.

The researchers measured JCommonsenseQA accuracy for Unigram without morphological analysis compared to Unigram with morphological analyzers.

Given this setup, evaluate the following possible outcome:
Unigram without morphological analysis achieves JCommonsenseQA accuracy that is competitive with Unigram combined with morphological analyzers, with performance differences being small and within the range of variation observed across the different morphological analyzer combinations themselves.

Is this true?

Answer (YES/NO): YES